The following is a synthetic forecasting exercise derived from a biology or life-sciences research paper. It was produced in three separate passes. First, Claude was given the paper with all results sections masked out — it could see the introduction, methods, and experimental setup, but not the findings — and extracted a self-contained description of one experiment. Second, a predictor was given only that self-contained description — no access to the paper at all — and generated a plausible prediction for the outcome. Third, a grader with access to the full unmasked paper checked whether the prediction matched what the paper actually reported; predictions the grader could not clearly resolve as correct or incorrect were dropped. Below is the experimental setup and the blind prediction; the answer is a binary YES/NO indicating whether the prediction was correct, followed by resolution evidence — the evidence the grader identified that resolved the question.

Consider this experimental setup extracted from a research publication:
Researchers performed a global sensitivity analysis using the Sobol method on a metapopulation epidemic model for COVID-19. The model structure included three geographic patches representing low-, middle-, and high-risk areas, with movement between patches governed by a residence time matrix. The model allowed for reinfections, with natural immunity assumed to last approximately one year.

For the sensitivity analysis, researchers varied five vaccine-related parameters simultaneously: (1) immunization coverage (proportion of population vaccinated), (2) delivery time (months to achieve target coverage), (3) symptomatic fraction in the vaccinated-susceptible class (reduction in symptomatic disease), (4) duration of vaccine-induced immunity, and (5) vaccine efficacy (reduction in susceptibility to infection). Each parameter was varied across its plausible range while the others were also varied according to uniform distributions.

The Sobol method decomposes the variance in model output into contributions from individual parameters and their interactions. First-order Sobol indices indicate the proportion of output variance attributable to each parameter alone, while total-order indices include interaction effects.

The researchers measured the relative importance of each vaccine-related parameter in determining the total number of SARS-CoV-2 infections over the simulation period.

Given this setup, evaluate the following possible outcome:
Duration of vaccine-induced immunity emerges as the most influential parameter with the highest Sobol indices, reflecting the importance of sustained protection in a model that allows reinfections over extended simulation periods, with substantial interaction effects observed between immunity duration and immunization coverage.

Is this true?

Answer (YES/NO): NO